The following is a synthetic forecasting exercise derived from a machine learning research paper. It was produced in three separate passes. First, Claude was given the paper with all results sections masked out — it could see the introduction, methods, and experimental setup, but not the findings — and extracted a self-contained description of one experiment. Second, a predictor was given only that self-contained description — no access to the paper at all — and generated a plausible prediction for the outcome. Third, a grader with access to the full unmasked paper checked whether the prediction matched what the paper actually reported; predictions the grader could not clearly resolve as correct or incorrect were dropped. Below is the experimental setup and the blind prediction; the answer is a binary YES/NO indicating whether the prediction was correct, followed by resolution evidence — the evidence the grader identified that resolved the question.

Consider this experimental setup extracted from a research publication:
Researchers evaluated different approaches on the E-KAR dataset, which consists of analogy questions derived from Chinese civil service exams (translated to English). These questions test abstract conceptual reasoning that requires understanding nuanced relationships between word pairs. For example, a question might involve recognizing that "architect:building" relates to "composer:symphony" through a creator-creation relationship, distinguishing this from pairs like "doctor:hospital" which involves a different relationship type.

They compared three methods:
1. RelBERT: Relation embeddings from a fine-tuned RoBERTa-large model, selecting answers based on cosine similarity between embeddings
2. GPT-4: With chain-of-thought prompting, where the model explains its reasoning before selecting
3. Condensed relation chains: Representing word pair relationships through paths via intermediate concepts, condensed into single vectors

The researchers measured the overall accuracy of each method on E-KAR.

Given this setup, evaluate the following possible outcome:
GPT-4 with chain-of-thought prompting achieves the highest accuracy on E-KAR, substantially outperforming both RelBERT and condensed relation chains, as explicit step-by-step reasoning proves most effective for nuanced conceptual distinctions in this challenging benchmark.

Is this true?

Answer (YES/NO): NO